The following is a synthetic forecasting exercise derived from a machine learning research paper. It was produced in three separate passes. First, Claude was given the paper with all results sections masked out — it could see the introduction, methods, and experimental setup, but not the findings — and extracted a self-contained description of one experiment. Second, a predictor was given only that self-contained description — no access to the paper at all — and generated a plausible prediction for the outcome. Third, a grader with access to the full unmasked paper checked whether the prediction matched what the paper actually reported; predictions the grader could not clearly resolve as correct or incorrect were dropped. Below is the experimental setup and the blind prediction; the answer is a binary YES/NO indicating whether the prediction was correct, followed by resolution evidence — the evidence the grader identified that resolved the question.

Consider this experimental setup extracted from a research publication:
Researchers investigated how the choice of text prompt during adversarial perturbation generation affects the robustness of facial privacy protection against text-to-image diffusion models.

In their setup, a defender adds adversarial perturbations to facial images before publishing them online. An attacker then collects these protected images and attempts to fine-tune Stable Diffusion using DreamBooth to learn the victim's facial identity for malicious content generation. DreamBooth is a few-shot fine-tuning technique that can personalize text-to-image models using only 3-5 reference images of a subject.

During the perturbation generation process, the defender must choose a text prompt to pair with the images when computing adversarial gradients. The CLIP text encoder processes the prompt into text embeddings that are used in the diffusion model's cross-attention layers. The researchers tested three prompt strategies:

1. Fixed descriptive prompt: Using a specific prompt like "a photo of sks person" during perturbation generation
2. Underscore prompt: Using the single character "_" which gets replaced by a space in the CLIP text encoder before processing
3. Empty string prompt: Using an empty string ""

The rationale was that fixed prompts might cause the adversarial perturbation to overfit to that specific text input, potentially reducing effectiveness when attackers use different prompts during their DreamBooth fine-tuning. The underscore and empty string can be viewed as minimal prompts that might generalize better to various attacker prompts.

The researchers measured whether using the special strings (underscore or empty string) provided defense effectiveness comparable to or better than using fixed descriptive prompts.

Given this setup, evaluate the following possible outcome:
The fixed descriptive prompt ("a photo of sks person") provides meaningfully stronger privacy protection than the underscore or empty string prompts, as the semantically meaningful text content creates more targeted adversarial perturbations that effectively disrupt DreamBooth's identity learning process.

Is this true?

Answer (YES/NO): NO